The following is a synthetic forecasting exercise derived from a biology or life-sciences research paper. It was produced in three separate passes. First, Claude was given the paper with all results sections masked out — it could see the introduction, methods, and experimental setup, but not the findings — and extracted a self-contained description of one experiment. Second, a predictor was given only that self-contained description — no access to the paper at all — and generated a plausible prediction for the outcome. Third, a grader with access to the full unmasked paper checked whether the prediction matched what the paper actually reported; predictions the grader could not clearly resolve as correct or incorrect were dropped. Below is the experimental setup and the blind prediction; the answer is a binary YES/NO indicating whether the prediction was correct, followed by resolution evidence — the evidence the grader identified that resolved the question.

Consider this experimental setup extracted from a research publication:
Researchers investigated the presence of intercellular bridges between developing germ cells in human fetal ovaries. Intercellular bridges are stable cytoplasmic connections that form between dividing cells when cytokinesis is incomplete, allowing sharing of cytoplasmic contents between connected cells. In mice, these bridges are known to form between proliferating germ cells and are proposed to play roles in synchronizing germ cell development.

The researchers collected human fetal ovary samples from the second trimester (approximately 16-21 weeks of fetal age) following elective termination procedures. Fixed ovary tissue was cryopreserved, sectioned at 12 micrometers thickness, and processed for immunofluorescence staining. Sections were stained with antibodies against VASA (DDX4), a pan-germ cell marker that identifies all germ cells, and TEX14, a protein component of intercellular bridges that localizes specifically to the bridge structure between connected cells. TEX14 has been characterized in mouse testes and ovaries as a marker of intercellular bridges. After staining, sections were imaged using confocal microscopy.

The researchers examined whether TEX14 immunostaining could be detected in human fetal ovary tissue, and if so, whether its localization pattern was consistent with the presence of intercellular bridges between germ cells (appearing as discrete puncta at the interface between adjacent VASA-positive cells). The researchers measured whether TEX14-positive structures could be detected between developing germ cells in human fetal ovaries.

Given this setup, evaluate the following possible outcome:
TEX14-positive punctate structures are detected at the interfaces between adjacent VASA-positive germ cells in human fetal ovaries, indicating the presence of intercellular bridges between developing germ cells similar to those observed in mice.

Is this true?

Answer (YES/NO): YES